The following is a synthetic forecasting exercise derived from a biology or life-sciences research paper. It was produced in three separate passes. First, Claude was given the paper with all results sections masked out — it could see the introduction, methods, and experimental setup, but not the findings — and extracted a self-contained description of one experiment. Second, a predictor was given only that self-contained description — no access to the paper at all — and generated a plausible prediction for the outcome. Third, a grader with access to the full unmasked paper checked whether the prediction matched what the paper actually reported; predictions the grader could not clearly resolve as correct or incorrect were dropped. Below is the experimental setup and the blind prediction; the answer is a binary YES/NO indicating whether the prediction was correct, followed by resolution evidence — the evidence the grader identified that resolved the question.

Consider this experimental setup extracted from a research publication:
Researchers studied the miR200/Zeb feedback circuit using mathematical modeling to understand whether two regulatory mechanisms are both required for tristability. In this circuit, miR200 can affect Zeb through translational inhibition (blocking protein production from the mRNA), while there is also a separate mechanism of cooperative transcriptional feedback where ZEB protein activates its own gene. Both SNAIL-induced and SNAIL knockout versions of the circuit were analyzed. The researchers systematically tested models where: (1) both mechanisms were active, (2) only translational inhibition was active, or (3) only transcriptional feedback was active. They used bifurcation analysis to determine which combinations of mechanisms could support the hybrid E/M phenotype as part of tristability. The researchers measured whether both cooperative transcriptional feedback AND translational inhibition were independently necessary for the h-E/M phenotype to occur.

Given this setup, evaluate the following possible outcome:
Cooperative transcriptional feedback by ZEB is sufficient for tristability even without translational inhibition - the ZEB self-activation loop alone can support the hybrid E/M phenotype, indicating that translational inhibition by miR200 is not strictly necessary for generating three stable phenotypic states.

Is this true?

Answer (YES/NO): NO